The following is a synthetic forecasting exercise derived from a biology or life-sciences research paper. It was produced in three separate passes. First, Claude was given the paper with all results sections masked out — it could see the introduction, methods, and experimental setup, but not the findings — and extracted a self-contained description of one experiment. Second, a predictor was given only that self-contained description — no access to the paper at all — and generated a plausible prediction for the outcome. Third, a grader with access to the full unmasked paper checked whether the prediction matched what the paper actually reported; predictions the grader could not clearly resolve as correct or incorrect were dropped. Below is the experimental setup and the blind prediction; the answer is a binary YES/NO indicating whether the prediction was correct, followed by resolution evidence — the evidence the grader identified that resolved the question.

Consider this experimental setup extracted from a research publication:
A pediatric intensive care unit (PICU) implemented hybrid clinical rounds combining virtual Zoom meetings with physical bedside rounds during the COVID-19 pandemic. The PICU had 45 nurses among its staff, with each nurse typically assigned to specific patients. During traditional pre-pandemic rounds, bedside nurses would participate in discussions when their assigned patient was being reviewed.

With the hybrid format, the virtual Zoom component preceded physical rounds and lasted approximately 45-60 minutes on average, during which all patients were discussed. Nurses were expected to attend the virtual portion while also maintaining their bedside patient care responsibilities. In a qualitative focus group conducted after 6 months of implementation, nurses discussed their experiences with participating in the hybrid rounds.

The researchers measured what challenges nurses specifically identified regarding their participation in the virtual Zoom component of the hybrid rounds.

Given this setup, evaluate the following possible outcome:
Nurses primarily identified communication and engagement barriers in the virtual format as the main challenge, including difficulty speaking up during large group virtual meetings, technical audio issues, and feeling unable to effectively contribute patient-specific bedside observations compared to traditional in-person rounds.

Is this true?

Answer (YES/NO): NO